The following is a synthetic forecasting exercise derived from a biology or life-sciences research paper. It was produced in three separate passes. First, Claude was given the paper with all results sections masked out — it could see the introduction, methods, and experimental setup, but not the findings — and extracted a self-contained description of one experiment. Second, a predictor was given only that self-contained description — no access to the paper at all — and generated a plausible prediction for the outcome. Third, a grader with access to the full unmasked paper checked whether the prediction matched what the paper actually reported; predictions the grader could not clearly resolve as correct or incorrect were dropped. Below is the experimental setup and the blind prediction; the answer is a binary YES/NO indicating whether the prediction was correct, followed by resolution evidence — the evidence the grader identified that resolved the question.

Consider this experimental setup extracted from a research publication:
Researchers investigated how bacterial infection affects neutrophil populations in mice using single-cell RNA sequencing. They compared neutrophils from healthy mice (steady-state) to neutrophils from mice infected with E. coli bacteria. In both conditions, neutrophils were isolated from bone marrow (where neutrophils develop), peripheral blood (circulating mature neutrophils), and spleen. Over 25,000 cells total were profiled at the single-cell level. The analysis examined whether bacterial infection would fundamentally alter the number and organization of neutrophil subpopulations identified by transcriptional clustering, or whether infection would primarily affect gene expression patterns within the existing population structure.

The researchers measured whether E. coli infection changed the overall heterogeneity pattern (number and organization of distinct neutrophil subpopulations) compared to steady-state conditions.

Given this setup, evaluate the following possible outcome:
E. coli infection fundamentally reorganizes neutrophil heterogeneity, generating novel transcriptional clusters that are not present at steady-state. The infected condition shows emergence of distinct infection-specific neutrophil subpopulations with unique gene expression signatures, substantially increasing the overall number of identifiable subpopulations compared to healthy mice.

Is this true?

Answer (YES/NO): NO